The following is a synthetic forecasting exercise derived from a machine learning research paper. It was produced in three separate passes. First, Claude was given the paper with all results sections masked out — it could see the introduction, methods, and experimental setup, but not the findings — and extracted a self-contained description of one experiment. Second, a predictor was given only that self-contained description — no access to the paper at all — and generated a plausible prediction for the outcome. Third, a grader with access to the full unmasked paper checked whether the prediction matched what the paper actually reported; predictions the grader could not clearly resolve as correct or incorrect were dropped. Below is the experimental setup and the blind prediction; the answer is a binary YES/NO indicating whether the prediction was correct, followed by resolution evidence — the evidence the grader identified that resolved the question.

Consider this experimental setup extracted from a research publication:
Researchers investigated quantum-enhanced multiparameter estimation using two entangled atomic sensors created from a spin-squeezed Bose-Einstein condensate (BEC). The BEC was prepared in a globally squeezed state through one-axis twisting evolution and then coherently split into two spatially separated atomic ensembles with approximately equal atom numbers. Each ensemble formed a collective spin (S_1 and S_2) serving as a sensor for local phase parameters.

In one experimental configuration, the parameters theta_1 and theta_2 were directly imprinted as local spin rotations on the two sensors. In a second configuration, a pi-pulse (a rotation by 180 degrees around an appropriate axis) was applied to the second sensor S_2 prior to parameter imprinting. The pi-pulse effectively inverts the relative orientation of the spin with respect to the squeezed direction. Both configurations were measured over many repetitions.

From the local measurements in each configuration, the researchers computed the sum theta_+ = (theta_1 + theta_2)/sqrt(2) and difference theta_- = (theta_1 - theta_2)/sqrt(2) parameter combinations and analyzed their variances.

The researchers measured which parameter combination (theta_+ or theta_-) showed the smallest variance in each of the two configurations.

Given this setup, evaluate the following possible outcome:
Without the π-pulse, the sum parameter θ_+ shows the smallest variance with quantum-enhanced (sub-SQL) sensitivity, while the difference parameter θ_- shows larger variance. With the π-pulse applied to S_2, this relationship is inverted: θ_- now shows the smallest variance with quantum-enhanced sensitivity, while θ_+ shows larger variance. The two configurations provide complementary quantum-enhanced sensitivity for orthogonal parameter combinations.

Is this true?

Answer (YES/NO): YES